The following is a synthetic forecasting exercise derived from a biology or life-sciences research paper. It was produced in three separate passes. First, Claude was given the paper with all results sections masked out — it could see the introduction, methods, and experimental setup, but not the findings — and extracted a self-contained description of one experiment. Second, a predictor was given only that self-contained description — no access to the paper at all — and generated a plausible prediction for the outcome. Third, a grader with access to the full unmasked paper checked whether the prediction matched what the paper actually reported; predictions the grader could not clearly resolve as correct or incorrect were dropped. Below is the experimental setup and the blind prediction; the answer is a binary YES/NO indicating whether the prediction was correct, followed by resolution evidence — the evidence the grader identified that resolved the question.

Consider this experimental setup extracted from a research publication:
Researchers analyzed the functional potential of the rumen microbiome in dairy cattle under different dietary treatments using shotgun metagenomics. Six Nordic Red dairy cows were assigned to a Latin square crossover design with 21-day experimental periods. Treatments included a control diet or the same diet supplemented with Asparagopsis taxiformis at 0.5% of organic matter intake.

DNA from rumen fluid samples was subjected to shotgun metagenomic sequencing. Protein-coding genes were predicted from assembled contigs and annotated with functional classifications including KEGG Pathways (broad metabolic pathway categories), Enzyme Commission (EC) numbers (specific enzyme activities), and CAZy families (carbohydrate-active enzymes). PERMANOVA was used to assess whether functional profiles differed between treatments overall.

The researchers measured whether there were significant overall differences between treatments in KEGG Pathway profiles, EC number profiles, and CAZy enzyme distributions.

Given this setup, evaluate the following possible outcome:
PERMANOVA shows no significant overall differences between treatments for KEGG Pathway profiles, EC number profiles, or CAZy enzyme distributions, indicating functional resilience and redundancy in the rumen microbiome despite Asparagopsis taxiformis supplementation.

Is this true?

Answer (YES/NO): NO